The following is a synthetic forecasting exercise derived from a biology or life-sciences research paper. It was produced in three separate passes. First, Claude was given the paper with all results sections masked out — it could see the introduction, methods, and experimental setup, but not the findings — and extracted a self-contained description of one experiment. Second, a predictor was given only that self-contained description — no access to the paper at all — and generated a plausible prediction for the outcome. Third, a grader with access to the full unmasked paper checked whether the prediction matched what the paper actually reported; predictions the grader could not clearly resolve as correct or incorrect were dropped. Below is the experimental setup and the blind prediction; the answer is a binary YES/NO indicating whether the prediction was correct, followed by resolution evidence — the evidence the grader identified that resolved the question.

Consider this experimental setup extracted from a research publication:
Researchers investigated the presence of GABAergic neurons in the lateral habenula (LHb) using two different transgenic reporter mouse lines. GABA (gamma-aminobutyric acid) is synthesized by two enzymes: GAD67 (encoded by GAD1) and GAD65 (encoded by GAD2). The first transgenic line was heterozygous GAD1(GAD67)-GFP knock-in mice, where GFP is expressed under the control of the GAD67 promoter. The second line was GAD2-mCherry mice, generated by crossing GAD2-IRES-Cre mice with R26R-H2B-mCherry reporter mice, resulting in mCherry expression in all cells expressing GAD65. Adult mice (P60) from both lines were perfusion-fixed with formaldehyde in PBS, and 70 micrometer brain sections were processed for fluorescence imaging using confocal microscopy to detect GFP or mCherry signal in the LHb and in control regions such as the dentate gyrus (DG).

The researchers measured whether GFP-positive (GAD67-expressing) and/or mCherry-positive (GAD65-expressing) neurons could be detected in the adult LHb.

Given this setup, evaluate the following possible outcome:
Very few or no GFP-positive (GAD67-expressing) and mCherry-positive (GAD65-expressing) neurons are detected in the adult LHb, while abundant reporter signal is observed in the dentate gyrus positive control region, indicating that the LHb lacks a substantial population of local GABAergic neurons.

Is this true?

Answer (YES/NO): YES